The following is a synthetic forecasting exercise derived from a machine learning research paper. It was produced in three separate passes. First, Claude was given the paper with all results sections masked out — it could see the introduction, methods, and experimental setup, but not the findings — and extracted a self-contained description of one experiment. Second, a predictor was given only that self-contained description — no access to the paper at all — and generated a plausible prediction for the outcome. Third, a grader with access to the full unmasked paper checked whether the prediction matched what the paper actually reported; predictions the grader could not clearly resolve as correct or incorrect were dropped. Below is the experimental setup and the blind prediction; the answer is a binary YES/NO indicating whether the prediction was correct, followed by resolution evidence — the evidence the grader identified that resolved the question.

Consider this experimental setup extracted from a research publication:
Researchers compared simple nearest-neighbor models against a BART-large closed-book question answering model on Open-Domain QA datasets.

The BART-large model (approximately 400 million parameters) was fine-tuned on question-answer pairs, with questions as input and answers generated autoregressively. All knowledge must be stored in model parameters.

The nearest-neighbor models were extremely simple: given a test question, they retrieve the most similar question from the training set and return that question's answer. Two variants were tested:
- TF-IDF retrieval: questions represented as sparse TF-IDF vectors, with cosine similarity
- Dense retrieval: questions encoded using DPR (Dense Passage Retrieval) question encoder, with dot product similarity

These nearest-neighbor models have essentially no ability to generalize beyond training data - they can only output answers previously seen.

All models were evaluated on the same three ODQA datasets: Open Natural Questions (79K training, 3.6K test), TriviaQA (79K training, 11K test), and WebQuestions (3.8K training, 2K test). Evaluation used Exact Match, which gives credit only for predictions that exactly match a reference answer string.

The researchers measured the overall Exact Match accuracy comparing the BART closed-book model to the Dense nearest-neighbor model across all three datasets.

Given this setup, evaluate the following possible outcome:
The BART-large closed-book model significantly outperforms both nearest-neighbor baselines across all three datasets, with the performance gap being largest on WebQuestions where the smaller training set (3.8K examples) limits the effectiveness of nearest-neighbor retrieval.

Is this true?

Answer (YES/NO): NO